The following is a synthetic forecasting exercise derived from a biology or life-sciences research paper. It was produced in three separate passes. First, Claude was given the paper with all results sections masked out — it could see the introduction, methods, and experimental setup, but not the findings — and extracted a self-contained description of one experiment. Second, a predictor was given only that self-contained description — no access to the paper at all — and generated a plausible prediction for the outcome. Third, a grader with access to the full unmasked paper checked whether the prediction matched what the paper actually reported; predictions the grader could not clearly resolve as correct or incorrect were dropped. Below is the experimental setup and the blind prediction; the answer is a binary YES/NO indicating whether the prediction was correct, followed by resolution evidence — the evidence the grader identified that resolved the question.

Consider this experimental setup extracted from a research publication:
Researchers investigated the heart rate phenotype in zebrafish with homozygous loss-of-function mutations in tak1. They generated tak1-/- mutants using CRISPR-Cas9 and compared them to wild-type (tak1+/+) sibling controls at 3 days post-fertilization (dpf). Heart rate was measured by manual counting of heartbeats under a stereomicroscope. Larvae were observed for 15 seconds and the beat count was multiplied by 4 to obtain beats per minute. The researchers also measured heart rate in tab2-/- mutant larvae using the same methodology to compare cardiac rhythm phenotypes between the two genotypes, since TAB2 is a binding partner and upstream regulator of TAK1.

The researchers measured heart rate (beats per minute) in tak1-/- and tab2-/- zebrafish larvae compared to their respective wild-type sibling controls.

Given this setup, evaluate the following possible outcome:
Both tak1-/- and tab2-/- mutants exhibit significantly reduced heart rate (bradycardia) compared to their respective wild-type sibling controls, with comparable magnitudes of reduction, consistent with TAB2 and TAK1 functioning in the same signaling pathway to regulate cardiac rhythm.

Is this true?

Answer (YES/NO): NO